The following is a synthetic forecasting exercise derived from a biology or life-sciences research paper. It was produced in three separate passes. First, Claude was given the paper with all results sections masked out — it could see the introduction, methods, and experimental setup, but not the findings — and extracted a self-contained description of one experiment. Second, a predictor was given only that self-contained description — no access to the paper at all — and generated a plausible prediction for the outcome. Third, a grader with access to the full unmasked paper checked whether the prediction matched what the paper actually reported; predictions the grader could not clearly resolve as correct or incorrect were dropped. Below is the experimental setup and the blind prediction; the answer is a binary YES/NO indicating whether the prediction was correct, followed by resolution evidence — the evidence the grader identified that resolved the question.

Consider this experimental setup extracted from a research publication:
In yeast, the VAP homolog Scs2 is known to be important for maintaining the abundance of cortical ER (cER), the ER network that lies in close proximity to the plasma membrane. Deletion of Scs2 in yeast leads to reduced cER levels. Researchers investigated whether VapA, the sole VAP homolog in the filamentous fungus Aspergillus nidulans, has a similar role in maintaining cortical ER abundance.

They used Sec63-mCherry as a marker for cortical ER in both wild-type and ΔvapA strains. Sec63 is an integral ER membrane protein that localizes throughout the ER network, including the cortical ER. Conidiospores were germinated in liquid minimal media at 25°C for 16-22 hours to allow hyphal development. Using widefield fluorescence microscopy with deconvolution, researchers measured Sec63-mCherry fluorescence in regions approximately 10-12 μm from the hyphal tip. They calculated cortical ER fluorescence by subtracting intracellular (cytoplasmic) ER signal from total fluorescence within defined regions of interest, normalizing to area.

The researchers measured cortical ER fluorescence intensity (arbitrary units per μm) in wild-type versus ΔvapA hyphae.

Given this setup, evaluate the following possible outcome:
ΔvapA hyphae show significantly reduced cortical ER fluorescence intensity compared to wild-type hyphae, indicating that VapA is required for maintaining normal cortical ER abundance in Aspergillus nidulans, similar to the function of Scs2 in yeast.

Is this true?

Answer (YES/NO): NO